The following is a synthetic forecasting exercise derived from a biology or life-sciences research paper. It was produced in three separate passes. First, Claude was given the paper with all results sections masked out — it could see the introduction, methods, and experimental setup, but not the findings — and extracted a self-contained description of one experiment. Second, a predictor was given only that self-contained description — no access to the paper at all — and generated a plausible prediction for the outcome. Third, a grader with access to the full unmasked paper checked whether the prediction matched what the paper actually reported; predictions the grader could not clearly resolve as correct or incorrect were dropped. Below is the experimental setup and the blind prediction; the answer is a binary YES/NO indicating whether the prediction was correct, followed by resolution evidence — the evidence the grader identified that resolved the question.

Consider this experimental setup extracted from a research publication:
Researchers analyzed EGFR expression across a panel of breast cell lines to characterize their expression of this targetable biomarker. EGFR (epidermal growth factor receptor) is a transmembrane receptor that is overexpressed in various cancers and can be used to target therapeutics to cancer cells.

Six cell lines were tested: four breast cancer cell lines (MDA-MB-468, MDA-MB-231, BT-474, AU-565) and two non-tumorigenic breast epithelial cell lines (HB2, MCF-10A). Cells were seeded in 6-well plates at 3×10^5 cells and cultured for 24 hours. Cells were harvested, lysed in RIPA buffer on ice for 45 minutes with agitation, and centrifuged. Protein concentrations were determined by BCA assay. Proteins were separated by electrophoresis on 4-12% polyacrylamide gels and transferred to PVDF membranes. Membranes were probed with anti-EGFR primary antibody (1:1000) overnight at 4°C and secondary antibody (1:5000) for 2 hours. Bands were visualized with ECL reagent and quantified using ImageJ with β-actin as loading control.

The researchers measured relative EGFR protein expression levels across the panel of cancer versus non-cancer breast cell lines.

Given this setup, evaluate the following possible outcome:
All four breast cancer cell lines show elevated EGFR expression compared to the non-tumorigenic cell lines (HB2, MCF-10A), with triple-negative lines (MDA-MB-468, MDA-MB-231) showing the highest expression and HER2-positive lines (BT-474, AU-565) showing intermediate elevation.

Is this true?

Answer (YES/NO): NO